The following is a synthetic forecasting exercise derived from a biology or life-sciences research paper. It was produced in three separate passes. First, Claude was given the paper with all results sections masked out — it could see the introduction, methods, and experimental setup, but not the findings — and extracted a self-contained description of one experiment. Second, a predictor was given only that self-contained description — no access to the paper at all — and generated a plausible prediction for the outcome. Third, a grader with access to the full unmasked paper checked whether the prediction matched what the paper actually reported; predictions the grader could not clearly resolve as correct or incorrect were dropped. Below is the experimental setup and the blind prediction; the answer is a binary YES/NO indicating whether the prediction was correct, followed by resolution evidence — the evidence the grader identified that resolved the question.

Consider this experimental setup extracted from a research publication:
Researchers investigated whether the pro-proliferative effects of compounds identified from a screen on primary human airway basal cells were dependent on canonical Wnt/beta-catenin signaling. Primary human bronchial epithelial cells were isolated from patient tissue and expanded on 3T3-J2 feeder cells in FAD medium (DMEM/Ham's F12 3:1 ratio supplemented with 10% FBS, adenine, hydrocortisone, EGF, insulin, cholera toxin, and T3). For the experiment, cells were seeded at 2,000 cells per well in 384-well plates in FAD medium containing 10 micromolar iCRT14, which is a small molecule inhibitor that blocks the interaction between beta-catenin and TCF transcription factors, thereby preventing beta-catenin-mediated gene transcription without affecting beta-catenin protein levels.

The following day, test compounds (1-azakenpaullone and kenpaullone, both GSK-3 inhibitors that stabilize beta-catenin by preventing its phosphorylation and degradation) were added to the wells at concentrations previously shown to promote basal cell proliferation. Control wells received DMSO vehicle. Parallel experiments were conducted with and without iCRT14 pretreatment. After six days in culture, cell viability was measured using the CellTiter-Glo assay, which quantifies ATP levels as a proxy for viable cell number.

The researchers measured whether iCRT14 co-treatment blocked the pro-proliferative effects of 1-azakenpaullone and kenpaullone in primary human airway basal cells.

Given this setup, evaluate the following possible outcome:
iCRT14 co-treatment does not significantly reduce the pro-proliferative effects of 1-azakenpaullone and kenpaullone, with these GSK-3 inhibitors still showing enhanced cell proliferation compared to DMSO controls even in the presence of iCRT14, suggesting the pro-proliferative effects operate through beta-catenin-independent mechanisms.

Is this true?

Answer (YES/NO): NO